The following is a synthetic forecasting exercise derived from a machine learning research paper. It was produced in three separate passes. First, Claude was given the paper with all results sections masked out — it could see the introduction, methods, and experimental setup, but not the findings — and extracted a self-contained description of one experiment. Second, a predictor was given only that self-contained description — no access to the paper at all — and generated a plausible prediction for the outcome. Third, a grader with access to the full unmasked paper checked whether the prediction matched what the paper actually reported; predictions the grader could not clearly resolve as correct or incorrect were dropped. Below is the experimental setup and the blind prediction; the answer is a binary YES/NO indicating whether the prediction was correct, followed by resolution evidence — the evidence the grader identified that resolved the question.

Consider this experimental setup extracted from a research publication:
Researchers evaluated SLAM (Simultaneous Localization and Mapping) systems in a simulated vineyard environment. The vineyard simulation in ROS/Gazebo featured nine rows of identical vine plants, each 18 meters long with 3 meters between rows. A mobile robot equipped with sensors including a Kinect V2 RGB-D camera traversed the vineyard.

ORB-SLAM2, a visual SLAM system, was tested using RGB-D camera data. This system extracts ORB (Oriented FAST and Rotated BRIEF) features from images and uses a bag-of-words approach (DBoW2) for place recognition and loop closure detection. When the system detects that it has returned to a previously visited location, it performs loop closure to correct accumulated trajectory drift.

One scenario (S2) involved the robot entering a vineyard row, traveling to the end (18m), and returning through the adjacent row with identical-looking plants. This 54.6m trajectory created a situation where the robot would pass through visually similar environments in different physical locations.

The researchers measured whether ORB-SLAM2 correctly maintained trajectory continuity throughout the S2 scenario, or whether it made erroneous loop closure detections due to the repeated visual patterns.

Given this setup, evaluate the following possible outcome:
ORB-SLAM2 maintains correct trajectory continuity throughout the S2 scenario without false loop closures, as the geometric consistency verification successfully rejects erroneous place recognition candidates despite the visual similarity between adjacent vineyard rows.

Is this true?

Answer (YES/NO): NO